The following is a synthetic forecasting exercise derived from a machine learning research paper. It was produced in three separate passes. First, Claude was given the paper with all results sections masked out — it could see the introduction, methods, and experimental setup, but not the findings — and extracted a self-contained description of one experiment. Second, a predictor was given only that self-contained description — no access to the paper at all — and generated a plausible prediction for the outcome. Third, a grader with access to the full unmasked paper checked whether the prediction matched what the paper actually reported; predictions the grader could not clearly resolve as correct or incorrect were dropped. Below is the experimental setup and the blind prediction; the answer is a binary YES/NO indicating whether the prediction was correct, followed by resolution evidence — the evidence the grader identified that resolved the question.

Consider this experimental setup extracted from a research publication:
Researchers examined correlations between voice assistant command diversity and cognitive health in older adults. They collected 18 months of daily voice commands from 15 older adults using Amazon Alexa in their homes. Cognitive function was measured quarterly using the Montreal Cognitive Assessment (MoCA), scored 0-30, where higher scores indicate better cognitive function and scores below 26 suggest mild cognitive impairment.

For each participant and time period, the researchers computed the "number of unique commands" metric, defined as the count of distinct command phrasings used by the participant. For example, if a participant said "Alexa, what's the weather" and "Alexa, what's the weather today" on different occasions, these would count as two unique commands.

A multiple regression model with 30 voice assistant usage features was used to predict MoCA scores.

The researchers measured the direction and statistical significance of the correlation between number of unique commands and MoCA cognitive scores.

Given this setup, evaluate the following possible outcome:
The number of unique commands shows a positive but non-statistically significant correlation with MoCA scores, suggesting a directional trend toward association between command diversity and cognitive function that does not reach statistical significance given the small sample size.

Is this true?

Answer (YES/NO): NO